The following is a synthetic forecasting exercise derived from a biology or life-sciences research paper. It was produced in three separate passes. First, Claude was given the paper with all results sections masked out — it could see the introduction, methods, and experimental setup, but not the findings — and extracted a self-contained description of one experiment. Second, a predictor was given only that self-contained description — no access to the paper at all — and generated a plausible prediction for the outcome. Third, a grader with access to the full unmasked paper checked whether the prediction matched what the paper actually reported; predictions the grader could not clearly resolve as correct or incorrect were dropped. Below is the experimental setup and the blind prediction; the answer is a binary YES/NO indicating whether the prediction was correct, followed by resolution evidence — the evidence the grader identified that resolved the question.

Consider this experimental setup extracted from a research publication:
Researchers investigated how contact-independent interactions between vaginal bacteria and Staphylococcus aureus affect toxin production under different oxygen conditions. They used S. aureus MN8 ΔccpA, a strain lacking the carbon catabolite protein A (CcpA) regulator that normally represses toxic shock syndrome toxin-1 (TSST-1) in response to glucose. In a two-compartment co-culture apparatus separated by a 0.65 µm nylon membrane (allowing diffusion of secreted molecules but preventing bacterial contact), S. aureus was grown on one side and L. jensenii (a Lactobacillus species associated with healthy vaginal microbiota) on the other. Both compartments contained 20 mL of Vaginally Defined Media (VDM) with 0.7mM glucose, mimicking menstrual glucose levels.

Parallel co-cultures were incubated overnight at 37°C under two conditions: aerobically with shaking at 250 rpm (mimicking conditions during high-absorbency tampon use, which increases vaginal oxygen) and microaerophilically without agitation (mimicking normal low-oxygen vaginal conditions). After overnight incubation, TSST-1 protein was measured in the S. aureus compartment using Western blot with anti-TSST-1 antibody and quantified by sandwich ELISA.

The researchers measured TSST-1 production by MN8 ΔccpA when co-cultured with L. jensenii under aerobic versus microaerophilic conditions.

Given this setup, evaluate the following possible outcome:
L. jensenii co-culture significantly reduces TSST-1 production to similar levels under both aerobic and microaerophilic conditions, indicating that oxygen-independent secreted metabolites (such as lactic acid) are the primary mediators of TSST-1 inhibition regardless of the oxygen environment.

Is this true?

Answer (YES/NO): NO